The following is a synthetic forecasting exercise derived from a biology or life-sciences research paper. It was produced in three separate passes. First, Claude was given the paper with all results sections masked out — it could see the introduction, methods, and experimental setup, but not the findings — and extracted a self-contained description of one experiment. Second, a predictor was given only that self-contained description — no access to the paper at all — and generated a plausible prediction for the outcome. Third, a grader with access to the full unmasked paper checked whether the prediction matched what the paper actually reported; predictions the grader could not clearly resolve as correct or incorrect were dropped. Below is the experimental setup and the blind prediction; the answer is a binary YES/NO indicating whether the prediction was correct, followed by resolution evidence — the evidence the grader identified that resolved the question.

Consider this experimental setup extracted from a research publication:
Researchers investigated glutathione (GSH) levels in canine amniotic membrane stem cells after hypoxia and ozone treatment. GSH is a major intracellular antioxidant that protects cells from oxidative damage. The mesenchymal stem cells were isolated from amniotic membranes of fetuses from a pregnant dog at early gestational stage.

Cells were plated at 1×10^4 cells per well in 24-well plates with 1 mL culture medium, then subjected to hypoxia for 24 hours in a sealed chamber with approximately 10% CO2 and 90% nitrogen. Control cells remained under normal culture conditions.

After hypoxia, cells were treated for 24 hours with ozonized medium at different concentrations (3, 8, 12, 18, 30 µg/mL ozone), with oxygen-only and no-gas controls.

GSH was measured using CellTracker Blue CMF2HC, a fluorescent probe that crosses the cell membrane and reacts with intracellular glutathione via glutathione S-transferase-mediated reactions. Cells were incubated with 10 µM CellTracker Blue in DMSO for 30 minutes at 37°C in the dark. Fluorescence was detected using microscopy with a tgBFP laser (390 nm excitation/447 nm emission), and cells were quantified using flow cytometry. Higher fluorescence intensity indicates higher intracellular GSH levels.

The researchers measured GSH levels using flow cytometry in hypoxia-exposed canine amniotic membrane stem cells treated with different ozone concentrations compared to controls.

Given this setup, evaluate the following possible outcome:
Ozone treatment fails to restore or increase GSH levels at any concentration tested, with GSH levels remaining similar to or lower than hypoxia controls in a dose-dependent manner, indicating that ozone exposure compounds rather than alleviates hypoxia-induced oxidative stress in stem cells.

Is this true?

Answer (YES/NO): NO